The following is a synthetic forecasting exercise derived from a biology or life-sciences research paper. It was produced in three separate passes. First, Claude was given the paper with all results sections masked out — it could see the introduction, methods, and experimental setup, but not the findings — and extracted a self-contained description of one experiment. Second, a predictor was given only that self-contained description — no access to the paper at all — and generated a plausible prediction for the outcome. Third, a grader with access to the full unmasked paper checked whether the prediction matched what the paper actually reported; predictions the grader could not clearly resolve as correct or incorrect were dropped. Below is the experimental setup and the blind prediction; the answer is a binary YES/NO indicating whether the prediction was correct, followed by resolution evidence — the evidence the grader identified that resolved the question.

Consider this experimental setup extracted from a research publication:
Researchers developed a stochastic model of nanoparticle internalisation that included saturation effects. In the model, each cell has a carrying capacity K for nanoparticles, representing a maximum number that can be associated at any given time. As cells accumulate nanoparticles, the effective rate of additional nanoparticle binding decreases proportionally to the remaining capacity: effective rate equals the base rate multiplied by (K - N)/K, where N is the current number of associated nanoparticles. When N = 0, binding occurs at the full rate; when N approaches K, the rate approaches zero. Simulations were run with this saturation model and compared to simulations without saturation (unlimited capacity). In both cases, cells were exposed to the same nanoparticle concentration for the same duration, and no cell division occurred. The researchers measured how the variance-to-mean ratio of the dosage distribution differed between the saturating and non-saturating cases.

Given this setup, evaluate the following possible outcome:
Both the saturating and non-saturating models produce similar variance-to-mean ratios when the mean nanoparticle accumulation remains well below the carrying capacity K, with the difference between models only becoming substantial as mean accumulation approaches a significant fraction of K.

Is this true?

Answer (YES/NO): YES